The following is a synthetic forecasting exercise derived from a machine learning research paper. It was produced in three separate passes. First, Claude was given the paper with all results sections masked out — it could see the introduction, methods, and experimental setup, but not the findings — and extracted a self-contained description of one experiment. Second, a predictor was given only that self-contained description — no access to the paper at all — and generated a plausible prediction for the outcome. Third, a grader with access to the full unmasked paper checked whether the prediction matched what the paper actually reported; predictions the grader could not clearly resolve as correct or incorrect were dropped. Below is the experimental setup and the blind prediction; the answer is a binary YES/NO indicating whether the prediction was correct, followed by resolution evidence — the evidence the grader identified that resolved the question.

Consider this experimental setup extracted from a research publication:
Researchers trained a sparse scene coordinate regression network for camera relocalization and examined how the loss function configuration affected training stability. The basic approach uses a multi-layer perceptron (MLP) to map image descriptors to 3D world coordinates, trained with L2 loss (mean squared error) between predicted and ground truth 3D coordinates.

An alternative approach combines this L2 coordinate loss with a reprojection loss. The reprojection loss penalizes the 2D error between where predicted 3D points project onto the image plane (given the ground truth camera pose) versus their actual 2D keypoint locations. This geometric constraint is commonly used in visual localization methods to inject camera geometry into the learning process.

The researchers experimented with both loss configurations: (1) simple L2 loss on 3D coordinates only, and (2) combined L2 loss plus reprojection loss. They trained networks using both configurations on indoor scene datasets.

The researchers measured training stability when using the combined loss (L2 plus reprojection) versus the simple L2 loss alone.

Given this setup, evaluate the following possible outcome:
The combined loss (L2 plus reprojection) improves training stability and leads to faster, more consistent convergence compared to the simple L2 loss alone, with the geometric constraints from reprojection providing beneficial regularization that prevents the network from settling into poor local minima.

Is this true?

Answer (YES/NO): NO